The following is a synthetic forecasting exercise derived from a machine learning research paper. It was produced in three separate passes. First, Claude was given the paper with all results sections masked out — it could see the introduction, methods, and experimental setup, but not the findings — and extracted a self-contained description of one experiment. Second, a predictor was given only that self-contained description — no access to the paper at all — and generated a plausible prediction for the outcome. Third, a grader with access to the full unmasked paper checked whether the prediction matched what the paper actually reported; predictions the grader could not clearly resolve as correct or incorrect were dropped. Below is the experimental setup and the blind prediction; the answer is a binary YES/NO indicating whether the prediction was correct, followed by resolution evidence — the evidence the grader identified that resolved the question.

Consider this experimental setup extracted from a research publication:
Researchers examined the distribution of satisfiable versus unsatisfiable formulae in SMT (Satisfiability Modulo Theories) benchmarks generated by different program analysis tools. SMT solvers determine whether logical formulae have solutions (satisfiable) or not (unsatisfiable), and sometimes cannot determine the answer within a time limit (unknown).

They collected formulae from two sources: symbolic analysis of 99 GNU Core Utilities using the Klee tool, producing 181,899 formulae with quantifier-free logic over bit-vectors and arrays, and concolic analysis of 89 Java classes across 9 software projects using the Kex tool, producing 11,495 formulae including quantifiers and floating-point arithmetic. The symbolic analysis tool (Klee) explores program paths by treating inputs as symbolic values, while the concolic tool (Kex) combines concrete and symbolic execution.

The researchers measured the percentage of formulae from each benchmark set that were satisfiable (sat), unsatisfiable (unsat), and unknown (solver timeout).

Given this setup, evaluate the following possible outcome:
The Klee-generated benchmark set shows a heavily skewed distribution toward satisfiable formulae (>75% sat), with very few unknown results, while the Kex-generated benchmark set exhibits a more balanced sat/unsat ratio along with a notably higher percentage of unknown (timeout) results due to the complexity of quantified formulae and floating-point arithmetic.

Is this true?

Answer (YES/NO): NO